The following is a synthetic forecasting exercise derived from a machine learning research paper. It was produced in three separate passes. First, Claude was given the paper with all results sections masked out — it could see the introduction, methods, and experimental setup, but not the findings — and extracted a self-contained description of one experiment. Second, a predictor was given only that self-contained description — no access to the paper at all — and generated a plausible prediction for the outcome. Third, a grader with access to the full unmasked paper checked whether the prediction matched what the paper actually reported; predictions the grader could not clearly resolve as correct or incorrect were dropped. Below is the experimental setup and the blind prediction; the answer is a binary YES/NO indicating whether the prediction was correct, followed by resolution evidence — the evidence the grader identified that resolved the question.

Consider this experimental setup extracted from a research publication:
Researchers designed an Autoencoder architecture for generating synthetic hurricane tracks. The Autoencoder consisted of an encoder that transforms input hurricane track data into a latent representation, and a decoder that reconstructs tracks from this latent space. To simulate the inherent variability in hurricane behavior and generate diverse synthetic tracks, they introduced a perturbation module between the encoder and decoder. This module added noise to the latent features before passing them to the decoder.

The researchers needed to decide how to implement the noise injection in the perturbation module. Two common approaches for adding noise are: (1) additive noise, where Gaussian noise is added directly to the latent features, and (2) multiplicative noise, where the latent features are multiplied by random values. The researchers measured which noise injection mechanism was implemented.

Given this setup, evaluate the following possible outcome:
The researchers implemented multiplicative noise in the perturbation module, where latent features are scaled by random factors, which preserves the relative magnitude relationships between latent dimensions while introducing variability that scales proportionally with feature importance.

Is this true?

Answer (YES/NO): YES